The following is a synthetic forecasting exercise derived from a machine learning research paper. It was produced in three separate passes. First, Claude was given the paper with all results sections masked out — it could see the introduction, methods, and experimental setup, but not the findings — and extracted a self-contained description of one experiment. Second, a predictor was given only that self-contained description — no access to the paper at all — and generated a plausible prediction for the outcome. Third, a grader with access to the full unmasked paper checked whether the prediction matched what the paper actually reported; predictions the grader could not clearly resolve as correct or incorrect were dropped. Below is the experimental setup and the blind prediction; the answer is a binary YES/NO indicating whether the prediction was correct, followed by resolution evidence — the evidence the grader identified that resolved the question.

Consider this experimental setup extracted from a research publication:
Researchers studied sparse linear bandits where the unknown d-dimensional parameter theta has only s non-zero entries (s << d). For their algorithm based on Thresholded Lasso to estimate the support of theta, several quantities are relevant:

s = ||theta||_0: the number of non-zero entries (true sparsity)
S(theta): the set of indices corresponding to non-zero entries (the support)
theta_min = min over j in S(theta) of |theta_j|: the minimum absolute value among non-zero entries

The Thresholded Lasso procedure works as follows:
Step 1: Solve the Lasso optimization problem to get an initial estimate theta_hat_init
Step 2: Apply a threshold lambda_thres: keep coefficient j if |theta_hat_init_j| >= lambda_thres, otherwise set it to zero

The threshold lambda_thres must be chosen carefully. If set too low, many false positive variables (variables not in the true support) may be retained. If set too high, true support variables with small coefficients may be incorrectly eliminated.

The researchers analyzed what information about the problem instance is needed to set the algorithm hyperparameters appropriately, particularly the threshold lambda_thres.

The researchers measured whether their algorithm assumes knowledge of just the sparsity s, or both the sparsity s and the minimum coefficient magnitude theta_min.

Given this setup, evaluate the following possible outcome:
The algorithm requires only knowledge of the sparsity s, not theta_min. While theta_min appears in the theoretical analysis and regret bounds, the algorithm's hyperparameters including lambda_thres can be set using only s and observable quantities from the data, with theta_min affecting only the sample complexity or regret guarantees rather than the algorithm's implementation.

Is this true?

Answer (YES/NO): NO